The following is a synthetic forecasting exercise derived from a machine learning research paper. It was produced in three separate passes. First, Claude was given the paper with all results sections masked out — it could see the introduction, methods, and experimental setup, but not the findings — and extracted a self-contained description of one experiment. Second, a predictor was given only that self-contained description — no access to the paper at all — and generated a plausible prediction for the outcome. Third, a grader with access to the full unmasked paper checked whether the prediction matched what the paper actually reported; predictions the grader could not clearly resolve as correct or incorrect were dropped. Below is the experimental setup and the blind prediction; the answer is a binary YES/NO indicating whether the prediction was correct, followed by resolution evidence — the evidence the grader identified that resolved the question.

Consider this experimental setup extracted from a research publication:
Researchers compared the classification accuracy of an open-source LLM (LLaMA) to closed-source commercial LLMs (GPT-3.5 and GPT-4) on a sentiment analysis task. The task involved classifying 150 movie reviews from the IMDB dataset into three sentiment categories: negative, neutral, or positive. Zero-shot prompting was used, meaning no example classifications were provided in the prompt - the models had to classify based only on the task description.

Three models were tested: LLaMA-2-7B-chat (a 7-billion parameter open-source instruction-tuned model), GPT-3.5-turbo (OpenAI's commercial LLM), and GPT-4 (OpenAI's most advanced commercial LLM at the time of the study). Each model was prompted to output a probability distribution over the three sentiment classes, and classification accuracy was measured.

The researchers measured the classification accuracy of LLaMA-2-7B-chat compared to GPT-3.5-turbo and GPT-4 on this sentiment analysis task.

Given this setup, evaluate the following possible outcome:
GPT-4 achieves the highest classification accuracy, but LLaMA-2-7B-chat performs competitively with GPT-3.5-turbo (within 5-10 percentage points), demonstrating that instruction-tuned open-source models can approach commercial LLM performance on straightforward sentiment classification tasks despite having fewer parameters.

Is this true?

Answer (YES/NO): NO